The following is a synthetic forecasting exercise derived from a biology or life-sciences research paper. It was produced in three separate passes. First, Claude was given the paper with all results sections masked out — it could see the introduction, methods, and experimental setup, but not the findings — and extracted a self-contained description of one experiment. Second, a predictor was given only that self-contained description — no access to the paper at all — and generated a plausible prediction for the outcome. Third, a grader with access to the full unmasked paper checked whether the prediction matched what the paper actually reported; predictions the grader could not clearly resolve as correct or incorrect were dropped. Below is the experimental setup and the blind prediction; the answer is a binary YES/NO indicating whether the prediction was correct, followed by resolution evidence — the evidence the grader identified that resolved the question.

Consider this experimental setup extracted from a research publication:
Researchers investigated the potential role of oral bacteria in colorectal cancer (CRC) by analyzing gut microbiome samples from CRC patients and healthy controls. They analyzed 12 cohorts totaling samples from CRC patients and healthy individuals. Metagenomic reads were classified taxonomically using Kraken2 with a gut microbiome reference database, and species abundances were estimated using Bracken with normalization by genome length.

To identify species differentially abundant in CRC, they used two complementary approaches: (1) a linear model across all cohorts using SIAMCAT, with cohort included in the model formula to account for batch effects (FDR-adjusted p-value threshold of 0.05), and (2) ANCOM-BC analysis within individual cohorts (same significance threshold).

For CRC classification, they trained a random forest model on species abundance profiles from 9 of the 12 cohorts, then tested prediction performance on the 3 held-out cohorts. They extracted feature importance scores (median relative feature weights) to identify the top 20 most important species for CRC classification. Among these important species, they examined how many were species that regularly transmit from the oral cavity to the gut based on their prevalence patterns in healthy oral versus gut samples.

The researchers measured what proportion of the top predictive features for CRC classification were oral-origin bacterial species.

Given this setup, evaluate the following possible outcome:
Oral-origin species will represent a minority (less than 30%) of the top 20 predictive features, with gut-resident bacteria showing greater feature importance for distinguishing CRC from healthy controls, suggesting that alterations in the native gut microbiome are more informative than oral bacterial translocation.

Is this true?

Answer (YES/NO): NO